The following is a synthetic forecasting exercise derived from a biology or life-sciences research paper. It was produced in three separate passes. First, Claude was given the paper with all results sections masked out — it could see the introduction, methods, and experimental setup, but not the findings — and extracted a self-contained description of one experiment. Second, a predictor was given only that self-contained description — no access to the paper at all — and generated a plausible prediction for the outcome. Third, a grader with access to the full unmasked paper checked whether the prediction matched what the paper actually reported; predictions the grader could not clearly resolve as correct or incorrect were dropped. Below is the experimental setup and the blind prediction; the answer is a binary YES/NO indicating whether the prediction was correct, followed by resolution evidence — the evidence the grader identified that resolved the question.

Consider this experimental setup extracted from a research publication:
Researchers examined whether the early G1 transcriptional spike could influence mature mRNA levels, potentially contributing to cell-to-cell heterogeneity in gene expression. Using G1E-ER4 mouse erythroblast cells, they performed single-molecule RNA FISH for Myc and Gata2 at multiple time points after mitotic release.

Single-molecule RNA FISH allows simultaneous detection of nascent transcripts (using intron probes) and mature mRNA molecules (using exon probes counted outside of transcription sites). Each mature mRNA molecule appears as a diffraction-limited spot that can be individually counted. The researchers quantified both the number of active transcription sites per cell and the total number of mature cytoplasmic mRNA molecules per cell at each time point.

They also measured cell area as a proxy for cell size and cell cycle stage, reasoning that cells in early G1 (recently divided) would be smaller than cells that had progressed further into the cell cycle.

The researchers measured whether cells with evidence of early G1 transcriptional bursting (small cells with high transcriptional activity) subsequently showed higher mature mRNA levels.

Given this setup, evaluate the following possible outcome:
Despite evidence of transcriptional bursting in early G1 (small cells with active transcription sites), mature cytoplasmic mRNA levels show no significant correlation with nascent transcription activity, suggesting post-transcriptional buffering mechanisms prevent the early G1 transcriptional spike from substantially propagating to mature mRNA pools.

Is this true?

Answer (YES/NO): NO